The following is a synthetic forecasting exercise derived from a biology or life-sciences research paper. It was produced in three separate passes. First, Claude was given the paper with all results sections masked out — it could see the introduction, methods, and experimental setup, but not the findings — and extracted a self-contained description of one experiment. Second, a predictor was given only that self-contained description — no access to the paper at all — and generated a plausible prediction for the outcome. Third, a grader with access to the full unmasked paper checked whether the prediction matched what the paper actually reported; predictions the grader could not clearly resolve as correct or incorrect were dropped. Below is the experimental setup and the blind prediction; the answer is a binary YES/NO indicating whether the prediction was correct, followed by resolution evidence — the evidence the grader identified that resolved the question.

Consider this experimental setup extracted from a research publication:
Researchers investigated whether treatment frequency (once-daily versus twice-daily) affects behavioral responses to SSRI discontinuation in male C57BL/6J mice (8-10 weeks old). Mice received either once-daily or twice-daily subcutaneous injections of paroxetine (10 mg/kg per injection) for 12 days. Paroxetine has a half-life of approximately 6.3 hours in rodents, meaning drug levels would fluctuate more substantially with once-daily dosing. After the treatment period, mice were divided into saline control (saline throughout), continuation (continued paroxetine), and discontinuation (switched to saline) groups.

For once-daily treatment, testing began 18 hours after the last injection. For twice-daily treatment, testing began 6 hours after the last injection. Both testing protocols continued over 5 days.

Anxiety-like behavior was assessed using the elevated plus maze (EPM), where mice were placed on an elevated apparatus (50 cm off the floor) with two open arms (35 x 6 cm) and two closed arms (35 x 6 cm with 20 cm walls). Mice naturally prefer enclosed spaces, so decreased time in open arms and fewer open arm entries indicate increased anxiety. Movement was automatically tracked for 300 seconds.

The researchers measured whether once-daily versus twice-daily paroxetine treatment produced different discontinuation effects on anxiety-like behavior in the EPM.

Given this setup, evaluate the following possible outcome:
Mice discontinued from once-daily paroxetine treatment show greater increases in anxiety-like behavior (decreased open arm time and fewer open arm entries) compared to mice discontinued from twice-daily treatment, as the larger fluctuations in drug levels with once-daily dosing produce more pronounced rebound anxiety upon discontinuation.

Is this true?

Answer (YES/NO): NO